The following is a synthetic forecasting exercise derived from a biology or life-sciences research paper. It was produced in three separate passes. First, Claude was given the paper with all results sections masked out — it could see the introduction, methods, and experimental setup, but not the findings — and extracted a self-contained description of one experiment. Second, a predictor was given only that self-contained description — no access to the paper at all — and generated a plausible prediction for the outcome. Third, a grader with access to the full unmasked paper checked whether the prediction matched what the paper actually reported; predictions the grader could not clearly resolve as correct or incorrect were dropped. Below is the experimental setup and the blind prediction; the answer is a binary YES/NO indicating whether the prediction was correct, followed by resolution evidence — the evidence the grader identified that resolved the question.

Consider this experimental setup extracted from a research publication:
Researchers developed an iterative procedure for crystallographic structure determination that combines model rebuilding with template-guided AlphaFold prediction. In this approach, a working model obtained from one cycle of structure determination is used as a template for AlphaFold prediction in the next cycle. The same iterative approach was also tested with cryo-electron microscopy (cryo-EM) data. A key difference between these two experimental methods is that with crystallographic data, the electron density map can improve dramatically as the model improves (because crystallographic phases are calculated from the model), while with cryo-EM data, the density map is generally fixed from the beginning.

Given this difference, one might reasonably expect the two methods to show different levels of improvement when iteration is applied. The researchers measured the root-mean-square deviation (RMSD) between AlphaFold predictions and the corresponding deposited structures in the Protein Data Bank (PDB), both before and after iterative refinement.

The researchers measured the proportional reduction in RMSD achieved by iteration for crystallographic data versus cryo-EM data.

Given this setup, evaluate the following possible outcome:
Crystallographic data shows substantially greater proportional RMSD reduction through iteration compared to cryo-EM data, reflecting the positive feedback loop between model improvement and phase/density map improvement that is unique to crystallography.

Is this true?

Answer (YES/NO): NO